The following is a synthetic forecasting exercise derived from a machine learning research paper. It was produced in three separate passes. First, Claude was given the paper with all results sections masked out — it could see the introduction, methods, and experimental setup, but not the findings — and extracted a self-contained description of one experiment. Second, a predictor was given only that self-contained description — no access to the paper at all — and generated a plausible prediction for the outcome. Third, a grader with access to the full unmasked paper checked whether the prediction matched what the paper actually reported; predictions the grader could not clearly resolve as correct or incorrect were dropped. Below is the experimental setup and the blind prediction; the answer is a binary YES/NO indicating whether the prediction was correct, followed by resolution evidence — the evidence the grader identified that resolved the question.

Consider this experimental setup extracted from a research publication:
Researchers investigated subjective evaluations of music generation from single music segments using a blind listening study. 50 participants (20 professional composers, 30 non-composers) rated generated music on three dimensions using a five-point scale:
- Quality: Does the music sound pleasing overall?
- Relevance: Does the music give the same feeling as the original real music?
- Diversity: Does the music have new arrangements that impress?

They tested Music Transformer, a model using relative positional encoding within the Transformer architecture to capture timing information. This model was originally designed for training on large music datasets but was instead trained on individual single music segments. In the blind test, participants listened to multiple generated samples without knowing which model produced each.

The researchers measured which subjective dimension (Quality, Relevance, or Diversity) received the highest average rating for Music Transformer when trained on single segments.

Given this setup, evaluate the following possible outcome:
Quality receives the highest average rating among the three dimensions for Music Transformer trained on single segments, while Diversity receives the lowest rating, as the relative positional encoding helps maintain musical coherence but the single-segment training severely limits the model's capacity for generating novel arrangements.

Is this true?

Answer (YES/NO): NO